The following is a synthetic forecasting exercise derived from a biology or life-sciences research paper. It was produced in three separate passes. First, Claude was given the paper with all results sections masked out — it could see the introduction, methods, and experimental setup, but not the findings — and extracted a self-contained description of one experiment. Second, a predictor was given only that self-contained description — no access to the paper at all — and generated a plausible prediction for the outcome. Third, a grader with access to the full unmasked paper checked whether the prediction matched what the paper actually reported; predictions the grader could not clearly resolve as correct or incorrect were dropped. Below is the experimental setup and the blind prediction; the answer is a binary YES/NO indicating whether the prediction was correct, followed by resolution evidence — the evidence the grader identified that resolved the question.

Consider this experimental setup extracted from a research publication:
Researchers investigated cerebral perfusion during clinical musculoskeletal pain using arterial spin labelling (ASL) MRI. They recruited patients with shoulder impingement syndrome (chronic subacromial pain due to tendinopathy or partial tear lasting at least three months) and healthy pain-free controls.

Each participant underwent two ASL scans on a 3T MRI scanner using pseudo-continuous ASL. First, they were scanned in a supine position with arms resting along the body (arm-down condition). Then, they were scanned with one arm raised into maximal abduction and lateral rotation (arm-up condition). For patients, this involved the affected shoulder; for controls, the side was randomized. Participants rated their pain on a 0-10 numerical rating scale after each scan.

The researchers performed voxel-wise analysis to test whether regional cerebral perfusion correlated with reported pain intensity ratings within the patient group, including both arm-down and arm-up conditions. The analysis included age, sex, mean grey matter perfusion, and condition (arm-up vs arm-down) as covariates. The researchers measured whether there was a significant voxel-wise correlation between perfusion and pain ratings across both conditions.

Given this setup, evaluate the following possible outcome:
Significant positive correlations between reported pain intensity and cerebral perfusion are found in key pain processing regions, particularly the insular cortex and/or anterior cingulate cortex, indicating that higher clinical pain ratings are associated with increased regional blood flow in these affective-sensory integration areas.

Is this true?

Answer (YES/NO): NO